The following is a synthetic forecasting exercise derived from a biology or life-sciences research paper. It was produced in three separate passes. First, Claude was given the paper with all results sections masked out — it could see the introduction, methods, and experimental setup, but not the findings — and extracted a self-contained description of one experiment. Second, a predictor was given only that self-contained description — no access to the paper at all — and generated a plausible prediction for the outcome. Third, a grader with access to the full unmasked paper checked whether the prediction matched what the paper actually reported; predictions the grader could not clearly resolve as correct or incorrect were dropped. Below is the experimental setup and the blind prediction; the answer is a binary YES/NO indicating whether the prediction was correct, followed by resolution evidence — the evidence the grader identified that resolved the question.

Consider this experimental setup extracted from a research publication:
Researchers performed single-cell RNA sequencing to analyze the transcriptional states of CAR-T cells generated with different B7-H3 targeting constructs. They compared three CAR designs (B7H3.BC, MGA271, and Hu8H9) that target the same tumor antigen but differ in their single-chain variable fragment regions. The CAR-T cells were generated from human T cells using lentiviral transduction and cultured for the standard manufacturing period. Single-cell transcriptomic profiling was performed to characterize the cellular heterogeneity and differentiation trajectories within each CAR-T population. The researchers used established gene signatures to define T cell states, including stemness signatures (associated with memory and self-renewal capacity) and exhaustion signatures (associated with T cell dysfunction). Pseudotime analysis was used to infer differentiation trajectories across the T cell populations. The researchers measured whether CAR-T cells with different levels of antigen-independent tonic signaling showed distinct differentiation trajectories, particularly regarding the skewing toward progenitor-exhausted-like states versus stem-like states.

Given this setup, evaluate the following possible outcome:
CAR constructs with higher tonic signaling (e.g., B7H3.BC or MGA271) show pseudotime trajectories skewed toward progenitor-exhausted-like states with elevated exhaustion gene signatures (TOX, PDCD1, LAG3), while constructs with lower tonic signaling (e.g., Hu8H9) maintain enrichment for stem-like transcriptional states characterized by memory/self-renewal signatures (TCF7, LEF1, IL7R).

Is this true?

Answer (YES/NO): NO